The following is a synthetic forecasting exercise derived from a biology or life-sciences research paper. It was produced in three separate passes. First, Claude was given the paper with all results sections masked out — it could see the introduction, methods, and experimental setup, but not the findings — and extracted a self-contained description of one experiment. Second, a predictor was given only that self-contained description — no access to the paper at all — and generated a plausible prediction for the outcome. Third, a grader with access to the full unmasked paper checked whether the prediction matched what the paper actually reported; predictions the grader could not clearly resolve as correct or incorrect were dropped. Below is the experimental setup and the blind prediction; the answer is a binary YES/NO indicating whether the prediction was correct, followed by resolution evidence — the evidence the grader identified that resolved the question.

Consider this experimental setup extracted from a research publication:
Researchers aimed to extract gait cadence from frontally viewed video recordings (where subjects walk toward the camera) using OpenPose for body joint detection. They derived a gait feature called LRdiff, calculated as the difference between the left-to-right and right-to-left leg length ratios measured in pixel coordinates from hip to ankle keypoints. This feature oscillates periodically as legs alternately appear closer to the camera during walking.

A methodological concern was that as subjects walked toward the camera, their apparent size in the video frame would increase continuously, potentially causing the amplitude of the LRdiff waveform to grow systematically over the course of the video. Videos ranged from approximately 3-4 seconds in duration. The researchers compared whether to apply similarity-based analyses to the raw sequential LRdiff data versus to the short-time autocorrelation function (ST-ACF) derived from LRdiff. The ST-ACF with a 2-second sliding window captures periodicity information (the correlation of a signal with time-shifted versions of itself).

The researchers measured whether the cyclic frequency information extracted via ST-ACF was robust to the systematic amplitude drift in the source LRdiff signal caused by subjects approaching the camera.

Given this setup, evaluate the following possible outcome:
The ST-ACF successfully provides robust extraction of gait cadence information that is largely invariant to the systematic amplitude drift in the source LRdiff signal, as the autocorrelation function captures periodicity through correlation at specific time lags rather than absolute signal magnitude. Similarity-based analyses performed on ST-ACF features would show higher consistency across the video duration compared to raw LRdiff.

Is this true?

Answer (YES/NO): YES